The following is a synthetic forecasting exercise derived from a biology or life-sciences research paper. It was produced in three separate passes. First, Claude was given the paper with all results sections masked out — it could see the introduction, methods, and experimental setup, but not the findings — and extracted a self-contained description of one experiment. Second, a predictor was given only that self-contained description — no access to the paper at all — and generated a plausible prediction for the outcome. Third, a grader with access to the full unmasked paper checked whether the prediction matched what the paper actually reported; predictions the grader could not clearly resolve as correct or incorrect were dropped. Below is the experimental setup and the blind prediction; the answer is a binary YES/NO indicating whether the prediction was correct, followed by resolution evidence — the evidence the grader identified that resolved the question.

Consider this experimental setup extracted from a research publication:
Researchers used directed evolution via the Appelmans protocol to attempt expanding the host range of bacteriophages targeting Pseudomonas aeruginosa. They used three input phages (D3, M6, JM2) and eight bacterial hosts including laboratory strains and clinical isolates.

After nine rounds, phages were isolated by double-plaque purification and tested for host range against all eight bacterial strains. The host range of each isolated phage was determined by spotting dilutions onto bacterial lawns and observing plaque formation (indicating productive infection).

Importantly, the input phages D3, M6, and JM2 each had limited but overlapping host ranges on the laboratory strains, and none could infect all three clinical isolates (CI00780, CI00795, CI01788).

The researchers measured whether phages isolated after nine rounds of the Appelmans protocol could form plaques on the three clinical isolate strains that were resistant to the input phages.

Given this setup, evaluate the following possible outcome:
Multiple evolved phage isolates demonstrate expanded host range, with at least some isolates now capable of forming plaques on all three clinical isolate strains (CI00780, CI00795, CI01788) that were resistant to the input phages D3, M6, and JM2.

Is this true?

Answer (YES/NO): NO